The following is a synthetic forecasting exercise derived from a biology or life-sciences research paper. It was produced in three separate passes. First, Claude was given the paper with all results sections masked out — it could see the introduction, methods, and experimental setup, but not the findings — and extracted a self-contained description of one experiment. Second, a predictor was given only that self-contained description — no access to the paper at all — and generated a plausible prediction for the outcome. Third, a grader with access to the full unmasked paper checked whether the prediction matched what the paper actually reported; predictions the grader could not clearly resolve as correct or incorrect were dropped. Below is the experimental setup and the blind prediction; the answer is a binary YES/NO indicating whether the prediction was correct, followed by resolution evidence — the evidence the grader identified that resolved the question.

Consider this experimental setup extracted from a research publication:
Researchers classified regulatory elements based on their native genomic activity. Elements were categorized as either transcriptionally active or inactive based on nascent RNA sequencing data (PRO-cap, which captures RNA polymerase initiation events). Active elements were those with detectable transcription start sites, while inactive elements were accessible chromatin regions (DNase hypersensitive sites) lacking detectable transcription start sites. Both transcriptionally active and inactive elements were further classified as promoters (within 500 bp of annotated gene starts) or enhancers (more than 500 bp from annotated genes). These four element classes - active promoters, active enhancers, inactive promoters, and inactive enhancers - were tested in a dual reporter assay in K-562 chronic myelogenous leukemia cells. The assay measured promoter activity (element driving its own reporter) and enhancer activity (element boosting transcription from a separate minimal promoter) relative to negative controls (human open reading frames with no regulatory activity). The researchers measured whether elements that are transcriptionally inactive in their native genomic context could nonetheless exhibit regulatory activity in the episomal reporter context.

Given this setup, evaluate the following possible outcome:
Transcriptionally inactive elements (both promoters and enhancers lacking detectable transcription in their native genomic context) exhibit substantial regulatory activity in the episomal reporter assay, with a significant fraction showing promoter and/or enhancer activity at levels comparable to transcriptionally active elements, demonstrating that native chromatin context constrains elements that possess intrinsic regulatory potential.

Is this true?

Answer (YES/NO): NO